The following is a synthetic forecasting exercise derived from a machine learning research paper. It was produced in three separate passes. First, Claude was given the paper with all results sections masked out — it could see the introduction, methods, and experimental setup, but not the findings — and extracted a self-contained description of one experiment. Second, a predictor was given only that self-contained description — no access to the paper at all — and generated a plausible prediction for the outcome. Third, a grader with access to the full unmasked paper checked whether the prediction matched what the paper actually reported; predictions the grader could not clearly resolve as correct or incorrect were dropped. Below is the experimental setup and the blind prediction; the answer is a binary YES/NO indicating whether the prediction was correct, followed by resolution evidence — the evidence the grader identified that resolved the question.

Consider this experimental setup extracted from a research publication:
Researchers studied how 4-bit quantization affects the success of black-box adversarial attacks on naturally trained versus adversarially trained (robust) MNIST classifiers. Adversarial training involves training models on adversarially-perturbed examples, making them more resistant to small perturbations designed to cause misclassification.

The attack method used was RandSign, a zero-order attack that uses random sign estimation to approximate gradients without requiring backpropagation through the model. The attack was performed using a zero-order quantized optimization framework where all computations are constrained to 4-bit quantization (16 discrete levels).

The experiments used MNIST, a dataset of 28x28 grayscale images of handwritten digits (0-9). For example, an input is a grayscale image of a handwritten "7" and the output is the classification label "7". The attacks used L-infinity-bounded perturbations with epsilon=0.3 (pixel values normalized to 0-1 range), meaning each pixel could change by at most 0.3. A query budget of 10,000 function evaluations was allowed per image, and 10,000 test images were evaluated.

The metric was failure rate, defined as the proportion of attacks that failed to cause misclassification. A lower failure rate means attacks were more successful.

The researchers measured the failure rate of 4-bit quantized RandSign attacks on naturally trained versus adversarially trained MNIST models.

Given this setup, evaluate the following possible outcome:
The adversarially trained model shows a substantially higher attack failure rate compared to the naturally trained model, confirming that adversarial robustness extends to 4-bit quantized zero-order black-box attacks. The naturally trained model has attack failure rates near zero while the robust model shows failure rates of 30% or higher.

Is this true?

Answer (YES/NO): NO